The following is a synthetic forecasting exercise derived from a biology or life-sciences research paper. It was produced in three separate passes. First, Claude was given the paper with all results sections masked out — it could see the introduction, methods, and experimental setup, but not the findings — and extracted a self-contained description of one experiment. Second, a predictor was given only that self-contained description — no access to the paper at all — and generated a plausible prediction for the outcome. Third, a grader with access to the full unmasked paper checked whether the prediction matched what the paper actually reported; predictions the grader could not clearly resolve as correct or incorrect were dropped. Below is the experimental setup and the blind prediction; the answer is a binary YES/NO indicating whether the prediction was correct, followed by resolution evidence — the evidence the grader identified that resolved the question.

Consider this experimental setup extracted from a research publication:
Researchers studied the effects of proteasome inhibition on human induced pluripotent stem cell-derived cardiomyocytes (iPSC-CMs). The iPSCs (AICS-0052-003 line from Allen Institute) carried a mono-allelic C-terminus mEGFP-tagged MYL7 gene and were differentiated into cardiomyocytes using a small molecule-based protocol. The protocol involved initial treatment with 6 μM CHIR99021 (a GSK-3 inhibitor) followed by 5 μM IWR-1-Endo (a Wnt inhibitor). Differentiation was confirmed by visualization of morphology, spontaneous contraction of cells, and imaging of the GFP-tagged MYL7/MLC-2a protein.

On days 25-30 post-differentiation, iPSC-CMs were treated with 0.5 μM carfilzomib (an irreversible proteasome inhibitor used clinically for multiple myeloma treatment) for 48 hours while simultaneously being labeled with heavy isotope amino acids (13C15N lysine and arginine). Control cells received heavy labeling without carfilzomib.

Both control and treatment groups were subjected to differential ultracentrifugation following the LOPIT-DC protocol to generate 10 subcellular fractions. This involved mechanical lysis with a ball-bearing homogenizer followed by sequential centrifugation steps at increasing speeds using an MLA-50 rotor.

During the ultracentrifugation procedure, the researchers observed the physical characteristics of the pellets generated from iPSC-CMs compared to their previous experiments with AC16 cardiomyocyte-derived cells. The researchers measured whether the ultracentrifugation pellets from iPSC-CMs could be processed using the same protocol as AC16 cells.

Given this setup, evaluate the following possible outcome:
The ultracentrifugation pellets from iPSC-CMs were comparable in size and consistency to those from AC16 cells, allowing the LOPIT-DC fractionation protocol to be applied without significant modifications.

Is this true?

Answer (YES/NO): NO